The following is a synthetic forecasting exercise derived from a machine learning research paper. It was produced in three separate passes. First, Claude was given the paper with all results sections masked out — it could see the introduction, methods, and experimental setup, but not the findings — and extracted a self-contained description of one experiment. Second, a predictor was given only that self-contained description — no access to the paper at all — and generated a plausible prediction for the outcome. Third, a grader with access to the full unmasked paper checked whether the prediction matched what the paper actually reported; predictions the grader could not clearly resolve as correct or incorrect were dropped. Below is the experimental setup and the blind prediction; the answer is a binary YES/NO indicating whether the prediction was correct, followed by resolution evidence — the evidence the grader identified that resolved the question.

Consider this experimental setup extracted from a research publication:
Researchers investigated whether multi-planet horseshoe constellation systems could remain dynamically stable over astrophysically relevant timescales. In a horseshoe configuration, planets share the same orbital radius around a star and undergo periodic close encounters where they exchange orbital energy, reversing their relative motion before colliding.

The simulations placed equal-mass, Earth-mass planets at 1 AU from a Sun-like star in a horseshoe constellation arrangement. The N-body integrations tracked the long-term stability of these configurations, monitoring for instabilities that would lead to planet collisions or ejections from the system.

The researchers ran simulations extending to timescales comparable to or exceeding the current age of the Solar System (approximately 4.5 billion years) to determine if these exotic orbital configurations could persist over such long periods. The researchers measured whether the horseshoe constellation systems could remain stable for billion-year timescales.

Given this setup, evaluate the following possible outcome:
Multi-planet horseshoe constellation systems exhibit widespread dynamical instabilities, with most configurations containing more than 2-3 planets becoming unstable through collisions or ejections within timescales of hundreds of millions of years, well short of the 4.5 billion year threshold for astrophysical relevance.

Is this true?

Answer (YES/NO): NO